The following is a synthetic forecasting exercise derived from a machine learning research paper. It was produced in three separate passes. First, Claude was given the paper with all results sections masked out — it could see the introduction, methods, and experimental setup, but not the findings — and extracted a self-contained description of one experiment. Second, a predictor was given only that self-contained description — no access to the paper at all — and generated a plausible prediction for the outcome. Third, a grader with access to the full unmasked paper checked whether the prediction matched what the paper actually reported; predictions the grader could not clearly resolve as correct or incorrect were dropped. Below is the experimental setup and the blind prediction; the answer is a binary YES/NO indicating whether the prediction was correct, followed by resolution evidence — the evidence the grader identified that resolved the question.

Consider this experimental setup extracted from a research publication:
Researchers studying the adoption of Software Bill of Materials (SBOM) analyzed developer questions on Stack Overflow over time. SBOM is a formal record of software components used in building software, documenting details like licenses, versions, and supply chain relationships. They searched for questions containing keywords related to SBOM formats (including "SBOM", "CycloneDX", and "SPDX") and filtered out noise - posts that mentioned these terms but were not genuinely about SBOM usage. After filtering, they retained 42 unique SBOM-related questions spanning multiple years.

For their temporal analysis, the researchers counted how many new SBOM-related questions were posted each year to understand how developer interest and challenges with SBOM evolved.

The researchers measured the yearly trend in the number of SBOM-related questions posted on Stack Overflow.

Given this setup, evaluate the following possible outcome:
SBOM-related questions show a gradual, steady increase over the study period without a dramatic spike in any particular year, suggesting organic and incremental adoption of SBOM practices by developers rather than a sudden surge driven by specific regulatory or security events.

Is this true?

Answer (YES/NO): NO